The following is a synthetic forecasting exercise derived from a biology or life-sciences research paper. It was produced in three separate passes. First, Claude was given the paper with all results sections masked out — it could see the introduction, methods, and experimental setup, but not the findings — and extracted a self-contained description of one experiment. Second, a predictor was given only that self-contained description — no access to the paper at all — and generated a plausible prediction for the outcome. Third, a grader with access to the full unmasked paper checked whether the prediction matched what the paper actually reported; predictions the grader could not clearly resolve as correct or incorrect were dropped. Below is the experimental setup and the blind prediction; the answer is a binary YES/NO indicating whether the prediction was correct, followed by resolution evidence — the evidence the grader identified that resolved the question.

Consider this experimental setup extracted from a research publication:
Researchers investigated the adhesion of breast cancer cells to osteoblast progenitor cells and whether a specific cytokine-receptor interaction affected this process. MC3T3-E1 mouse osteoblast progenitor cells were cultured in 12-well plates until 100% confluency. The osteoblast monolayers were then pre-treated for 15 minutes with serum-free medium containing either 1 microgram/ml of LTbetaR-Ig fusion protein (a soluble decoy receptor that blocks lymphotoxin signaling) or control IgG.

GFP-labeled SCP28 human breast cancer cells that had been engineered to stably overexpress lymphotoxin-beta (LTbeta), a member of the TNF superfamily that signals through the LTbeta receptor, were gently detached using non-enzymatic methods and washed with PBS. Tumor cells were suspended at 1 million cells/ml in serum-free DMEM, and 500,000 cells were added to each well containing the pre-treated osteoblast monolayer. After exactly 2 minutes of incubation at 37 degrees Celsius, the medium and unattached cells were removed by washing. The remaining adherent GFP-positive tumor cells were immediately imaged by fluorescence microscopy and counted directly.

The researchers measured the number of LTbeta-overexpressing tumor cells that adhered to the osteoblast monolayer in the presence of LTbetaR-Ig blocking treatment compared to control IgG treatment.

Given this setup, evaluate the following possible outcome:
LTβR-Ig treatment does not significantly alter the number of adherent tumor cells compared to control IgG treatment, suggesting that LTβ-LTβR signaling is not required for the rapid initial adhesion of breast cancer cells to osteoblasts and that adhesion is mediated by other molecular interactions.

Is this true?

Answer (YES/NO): NO